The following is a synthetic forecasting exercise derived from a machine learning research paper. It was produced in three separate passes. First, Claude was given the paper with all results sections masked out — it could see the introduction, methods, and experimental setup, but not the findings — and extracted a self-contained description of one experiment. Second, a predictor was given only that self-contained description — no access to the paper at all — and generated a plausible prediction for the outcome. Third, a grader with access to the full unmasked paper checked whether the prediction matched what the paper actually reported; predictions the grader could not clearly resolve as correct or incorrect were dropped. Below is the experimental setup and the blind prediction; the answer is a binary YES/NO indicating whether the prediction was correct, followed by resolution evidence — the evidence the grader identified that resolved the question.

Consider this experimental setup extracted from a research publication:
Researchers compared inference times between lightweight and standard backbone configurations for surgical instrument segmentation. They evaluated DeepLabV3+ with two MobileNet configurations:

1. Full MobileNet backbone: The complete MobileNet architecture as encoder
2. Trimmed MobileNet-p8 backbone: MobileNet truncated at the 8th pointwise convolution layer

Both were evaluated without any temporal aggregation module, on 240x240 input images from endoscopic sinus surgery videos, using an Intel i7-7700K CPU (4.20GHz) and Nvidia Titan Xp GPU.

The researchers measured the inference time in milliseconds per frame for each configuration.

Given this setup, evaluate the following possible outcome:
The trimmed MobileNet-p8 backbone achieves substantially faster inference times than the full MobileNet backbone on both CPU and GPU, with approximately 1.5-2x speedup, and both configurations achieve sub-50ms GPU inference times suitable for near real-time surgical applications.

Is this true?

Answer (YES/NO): NO